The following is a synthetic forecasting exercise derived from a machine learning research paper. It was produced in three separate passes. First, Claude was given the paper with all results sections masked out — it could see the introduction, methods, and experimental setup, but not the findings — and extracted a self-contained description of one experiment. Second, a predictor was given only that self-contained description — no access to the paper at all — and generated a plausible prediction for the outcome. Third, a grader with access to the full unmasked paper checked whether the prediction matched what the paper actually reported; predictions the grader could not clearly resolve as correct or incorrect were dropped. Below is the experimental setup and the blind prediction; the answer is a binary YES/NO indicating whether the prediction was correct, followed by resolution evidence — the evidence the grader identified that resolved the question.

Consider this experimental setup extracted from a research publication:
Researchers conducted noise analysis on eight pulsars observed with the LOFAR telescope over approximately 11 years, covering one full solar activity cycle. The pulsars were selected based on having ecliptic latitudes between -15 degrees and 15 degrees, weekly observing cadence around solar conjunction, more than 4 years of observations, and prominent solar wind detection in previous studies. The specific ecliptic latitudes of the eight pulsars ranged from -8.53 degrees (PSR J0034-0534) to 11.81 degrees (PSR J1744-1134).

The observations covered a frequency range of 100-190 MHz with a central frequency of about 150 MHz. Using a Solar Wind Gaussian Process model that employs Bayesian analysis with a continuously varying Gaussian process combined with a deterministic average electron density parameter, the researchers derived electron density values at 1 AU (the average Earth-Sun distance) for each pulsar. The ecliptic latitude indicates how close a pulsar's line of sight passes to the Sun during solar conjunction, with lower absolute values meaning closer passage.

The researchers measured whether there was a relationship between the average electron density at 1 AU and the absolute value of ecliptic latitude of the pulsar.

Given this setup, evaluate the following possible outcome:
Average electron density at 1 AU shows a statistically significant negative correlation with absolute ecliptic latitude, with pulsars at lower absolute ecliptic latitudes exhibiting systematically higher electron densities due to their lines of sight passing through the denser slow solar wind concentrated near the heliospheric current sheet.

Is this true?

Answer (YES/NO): YES